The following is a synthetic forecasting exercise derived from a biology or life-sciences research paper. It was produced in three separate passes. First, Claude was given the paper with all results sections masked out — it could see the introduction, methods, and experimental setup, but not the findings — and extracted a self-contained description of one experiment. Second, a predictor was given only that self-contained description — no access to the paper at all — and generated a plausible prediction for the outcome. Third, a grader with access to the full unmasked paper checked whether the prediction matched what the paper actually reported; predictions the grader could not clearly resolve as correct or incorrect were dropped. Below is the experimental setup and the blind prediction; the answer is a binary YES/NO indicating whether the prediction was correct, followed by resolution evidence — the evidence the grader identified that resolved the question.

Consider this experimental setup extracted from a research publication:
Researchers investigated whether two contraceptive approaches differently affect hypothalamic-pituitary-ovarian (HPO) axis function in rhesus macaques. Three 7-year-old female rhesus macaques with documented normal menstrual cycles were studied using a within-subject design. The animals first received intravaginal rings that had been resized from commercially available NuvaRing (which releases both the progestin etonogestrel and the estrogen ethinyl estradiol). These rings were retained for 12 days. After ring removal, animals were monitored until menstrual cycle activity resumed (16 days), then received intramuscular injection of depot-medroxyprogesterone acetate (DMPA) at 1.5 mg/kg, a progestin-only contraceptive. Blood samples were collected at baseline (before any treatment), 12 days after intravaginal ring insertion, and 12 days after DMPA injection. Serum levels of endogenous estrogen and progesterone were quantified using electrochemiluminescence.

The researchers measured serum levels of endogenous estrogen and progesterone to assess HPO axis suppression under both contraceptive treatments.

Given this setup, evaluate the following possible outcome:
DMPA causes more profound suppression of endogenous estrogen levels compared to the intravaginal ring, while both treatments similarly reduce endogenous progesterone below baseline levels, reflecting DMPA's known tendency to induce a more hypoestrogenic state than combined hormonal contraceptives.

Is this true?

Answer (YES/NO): NO